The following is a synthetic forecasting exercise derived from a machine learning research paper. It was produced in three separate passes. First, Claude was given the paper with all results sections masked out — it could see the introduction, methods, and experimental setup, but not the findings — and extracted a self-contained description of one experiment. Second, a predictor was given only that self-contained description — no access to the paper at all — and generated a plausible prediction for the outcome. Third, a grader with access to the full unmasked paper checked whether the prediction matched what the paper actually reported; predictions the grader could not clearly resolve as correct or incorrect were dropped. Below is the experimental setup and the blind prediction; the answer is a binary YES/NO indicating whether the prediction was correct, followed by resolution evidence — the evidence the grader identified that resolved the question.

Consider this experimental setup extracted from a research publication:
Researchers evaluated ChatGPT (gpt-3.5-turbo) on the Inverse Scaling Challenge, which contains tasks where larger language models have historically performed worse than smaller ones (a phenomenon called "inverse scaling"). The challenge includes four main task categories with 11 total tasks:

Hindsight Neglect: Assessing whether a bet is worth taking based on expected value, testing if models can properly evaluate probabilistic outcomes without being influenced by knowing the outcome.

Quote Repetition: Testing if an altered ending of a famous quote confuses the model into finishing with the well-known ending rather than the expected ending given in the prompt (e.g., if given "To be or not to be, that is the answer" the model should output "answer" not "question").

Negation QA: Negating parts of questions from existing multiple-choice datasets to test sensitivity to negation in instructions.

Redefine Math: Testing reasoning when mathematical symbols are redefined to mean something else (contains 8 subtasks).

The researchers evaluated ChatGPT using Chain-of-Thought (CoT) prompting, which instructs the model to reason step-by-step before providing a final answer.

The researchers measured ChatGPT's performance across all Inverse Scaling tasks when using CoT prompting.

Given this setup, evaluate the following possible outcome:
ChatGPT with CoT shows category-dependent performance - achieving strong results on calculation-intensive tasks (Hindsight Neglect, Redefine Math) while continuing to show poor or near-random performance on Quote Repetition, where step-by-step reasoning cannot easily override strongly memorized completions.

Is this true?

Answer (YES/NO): NO